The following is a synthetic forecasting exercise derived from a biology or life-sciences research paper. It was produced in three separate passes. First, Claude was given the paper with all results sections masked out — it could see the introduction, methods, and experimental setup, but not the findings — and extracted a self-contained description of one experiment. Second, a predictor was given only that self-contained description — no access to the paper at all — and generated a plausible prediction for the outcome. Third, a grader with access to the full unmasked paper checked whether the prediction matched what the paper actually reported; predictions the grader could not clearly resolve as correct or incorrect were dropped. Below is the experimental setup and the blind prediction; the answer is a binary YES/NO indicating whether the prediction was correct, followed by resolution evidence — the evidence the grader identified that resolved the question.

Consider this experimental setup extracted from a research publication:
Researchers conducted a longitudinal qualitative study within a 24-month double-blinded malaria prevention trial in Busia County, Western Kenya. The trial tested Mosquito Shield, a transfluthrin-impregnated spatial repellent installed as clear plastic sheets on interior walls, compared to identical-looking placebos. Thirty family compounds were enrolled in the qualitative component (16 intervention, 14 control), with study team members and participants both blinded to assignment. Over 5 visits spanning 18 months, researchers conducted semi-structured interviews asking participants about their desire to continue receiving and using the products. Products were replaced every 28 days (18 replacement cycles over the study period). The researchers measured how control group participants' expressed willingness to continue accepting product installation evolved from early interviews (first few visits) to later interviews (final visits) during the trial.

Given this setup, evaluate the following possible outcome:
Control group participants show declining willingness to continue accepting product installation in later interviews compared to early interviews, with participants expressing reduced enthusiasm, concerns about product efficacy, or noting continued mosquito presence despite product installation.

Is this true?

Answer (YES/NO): YES